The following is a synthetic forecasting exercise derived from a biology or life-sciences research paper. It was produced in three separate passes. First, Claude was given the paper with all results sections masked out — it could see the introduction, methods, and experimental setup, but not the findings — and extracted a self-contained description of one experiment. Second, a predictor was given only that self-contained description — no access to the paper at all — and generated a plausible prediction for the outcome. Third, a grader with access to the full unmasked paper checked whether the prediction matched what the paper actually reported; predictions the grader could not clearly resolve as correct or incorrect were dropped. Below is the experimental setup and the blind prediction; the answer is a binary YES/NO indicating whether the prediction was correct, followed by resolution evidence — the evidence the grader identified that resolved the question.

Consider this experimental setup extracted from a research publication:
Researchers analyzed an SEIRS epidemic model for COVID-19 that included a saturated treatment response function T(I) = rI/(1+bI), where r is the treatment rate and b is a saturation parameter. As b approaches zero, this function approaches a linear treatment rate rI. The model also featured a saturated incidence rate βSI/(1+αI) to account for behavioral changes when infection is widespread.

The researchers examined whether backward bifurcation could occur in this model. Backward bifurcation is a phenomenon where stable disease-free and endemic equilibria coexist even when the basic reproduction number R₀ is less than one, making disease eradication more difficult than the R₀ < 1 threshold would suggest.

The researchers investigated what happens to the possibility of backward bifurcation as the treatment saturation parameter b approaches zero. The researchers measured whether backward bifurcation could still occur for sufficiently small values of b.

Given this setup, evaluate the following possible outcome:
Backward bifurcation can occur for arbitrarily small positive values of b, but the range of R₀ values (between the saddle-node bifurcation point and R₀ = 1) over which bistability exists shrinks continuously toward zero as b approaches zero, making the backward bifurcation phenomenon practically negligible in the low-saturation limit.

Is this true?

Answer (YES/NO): NO